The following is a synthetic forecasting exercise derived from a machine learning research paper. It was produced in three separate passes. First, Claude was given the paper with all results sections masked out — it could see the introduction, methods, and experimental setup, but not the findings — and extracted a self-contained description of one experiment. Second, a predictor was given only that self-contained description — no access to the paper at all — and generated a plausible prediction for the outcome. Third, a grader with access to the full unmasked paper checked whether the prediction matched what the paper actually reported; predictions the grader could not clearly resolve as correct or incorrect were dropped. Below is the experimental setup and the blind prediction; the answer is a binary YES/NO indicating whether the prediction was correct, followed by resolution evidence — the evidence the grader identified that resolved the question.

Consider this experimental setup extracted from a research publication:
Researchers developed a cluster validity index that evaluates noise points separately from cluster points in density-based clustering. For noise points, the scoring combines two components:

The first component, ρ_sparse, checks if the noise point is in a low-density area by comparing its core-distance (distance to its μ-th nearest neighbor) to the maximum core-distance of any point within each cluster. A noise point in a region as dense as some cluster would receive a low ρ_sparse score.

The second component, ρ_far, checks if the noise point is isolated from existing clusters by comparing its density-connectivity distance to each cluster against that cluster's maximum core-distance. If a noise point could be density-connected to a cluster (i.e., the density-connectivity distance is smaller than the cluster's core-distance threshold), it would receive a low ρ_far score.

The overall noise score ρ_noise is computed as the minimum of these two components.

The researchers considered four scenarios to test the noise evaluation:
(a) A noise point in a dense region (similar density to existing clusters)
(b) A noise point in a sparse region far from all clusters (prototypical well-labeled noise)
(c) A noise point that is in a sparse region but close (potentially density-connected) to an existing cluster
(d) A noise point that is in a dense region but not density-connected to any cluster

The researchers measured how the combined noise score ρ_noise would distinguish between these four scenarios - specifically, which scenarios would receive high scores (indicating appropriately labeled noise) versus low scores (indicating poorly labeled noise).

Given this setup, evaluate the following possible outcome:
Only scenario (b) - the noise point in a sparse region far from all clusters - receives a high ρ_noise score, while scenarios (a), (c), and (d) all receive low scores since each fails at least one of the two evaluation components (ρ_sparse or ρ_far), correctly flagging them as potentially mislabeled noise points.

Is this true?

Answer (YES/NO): YES